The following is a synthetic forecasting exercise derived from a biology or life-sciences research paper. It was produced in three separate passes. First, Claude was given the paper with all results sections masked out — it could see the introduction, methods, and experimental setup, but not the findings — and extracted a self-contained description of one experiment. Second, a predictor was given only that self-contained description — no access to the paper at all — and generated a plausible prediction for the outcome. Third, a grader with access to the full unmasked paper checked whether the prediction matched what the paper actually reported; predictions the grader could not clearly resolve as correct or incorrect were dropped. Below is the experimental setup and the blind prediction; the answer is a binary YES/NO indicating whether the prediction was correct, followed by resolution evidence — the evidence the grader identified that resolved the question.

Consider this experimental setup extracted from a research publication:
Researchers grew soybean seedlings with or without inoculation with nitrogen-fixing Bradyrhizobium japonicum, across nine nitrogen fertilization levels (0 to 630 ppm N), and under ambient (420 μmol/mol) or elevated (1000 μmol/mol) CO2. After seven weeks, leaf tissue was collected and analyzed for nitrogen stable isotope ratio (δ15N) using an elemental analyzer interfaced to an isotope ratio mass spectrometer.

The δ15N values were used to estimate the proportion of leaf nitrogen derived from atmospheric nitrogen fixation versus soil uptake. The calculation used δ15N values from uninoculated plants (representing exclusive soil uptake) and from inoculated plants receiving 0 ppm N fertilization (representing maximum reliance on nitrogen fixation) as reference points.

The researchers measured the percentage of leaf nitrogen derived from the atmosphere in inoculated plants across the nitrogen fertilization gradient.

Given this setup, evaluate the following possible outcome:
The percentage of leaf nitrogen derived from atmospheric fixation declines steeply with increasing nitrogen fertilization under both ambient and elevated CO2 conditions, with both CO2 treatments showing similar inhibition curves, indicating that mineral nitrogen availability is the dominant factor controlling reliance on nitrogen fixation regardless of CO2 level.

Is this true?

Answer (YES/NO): YES